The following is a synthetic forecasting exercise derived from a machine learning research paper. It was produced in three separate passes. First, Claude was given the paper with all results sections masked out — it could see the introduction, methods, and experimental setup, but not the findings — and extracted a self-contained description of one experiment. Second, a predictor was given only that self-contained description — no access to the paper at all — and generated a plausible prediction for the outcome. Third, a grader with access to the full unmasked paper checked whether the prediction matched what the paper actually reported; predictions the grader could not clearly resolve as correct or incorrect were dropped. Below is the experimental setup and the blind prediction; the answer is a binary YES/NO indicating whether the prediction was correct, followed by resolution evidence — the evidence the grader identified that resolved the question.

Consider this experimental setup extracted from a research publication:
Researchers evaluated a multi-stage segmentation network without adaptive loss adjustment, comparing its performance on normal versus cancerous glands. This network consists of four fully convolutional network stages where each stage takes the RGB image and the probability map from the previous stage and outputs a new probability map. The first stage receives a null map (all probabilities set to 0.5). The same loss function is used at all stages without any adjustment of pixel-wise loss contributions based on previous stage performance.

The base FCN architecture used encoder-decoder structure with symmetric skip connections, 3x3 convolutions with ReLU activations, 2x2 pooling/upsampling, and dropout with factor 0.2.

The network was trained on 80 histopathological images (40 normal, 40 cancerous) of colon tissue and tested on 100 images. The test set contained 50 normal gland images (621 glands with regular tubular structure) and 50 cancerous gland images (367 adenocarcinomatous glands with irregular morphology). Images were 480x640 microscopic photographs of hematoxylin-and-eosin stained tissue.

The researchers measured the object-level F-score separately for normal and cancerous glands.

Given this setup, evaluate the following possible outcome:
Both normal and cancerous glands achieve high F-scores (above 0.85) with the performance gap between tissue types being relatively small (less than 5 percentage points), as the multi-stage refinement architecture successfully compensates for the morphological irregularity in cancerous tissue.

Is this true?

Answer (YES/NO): YES